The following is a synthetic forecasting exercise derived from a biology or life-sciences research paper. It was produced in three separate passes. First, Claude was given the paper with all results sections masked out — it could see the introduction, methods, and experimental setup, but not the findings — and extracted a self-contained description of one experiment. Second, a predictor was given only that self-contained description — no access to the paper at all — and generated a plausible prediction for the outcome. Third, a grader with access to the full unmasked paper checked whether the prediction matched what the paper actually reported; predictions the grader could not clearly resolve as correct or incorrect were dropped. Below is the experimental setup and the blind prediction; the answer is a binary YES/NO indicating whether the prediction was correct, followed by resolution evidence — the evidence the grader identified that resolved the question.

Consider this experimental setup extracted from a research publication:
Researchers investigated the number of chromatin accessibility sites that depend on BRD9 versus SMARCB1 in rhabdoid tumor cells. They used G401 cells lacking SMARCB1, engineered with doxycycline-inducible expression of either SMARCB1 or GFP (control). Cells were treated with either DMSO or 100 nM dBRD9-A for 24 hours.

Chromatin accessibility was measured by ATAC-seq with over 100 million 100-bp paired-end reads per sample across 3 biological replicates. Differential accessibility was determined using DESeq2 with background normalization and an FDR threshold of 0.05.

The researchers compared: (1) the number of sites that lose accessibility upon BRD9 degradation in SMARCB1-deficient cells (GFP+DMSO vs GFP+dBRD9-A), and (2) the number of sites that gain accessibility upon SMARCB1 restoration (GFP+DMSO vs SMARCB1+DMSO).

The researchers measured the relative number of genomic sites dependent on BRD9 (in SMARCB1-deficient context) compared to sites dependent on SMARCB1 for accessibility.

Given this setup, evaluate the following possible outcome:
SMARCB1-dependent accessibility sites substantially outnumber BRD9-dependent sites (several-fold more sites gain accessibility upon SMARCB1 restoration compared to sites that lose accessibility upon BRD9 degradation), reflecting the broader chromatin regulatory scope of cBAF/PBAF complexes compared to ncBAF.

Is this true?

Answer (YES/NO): YES